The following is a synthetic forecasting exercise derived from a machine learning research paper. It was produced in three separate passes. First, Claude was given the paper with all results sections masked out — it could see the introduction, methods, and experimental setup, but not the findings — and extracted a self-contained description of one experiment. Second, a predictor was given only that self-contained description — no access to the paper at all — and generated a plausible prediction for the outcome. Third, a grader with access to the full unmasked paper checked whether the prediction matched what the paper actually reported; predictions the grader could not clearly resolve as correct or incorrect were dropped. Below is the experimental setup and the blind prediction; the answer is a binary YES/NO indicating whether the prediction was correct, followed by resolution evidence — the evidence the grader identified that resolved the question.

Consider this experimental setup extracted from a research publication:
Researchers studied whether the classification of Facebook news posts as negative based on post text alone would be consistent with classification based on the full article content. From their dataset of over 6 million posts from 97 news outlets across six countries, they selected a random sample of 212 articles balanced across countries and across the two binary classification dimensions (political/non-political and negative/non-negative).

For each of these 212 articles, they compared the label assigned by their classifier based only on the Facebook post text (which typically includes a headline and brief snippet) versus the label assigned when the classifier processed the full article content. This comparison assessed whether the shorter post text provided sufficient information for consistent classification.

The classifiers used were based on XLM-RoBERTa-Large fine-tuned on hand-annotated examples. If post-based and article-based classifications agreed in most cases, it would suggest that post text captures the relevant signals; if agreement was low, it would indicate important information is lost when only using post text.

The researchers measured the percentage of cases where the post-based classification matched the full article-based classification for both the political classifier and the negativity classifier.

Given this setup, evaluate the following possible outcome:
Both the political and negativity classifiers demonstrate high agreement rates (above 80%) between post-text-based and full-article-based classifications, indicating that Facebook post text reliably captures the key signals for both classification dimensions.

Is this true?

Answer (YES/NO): NO